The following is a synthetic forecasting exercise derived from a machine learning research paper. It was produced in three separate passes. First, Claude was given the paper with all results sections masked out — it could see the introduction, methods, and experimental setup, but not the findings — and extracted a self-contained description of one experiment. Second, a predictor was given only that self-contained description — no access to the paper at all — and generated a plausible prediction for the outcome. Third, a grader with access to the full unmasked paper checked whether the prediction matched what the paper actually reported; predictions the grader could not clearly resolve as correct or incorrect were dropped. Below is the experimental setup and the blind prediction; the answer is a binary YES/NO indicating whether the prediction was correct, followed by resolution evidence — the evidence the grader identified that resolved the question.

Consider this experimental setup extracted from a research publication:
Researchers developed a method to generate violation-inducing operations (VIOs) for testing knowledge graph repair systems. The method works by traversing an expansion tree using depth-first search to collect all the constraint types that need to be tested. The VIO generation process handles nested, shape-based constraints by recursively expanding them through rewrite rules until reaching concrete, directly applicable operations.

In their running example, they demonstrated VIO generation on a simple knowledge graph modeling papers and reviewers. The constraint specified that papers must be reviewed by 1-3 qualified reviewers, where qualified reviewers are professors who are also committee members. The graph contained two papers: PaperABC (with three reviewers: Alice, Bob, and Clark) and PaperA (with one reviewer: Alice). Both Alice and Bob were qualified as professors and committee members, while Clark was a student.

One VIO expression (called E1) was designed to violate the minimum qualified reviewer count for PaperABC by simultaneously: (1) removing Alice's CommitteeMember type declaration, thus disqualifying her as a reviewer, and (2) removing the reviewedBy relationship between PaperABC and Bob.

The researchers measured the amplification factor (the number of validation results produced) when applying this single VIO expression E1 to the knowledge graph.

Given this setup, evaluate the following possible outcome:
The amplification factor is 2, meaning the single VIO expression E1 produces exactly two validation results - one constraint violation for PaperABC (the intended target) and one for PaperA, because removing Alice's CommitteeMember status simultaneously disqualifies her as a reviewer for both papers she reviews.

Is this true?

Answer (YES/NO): YES